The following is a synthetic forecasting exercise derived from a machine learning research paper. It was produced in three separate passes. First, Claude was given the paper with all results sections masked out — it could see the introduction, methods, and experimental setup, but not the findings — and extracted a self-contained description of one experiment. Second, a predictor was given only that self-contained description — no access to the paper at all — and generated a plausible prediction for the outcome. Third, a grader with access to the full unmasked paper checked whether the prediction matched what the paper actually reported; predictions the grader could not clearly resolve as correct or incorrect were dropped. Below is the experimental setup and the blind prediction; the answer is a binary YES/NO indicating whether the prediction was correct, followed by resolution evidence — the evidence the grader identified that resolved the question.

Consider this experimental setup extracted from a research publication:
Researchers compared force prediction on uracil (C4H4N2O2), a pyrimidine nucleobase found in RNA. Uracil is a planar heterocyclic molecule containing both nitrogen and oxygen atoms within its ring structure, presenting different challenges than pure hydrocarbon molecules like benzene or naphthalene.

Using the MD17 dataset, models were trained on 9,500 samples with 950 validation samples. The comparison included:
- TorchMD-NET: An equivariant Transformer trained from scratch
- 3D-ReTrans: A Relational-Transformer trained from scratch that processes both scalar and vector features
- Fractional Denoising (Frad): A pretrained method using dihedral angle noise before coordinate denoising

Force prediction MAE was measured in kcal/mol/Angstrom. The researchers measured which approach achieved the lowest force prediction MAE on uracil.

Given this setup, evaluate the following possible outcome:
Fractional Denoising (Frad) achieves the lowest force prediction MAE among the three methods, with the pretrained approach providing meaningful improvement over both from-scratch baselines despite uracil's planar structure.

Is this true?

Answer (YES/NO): NO